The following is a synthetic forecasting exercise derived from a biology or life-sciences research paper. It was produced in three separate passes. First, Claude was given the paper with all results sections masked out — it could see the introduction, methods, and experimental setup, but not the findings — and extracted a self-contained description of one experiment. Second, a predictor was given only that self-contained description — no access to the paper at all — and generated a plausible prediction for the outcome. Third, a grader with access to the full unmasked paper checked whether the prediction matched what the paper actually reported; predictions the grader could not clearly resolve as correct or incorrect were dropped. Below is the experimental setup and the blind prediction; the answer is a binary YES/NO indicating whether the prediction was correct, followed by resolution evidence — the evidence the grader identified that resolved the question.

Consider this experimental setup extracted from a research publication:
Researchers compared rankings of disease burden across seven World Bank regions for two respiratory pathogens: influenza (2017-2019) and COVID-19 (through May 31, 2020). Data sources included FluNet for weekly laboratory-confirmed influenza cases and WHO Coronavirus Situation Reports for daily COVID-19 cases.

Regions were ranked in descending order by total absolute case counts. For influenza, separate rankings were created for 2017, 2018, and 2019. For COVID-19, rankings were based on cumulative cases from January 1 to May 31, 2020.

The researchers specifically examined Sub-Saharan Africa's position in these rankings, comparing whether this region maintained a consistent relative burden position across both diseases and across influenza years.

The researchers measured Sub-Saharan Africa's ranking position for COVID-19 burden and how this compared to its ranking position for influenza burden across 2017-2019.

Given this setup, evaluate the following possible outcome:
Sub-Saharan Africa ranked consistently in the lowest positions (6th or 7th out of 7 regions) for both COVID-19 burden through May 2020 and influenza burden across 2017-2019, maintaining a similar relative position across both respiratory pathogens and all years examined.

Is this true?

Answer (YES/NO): YES